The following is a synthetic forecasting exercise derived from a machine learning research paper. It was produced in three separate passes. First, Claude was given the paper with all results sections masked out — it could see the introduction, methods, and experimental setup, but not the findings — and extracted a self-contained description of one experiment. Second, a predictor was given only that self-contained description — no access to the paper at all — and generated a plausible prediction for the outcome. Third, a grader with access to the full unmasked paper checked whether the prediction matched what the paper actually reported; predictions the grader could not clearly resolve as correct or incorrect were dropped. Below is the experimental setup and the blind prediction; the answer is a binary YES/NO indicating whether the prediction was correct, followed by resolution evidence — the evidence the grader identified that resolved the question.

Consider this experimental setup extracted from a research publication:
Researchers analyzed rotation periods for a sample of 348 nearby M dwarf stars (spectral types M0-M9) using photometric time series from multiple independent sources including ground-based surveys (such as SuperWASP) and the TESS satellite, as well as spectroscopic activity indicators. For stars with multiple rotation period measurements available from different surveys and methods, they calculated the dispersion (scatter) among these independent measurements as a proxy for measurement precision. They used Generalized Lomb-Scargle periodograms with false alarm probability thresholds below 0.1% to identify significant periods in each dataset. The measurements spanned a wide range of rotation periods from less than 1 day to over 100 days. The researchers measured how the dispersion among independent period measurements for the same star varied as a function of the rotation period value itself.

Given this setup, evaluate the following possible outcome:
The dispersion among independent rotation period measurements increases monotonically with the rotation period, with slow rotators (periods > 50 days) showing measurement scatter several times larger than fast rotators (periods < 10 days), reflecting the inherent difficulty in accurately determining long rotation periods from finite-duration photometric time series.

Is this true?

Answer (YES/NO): YES